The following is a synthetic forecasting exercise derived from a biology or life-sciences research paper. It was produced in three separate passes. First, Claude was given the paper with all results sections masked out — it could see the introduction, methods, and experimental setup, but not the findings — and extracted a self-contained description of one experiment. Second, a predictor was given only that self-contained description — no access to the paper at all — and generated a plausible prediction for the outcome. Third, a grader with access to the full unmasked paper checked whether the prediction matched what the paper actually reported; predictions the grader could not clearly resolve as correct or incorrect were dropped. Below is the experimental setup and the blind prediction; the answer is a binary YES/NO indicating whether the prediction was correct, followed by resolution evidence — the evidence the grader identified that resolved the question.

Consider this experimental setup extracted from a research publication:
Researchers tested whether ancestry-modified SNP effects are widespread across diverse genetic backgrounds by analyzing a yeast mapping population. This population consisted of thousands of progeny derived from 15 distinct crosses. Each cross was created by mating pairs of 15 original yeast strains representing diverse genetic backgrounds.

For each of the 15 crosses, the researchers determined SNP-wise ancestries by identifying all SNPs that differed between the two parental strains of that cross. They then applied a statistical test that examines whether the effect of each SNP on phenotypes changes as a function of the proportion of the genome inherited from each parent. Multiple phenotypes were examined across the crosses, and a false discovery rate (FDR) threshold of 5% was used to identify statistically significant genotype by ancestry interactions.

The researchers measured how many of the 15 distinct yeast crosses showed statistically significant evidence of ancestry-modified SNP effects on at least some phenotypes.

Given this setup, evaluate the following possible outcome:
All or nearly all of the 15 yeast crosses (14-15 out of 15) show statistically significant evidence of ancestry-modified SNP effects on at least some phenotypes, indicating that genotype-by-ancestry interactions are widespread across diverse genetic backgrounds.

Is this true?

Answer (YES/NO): YES